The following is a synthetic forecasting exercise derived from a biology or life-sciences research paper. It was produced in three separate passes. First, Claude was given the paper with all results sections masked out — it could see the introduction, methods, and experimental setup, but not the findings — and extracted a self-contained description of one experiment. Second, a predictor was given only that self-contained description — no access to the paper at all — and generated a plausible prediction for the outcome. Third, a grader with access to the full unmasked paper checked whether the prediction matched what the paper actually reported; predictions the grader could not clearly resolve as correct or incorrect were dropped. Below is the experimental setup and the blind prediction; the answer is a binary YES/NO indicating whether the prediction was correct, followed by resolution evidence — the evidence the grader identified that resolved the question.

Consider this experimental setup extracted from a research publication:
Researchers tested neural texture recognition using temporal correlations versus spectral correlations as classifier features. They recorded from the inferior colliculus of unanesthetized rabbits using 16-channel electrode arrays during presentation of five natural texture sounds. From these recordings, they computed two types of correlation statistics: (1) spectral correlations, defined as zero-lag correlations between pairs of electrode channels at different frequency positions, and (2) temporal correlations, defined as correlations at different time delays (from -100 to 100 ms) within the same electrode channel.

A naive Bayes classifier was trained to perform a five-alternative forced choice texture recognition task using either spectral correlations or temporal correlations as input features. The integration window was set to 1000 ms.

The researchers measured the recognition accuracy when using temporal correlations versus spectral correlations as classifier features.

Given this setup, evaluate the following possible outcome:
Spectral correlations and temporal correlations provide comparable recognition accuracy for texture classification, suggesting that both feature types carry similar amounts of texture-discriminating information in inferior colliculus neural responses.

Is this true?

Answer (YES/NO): NO